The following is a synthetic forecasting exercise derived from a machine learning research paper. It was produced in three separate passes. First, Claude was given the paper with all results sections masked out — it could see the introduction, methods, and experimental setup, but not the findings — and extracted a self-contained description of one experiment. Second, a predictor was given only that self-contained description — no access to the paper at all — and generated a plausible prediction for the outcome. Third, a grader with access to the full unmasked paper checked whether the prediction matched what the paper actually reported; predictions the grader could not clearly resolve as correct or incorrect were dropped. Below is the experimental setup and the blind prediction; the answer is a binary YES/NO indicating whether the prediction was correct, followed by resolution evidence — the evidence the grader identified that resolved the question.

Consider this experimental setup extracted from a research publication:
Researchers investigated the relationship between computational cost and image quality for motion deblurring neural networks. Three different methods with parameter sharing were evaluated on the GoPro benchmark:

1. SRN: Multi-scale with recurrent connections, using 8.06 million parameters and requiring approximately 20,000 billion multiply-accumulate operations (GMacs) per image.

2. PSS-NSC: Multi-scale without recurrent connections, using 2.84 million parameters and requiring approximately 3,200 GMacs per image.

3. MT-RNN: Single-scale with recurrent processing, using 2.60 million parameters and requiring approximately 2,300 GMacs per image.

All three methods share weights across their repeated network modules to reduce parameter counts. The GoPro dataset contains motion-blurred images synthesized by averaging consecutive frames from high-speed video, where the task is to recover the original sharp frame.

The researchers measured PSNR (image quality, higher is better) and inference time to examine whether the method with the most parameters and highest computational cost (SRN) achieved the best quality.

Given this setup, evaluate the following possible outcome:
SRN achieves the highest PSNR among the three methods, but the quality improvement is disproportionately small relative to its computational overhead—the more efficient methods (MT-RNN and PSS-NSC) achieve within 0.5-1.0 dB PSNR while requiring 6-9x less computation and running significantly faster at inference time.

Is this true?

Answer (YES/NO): NO